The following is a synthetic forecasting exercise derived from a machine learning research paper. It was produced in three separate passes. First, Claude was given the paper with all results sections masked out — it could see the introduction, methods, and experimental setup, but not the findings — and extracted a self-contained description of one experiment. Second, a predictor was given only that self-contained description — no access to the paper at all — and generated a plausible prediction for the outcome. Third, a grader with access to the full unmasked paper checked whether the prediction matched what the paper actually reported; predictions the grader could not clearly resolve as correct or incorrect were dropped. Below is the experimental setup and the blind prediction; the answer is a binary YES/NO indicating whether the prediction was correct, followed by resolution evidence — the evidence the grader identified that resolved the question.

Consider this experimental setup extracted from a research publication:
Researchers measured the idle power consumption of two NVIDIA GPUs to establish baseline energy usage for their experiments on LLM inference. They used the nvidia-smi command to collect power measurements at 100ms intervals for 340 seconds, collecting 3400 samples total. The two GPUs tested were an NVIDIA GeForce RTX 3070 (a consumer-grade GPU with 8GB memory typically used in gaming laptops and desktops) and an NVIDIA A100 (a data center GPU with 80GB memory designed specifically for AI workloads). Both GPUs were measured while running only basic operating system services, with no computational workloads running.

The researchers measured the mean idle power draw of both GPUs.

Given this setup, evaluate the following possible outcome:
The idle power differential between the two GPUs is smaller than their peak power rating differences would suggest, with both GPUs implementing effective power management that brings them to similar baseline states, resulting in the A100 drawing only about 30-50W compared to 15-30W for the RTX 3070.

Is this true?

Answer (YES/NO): NO